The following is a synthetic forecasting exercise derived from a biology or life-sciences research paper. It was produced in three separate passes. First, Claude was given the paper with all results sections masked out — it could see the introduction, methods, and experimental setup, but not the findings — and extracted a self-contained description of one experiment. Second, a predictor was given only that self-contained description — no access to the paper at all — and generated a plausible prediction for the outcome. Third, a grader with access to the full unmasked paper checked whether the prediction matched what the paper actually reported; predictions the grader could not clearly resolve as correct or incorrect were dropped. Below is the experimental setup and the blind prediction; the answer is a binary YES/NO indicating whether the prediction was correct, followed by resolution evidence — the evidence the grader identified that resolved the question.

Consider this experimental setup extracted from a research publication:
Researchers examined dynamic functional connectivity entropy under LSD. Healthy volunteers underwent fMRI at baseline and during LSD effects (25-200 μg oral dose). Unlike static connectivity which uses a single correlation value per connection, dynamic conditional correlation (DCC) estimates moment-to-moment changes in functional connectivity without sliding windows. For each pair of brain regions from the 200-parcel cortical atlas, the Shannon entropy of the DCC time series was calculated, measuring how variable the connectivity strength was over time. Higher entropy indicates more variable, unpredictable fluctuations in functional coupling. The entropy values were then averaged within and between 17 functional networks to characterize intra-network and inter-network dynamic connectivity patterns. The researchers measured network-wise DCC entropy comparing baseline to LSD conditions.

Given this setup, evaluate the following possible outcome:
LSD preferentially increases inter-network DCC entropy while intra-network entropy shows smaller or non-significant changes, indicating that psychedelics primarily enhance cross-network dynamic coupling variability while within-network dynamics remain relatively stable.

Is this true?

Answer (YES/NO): NO